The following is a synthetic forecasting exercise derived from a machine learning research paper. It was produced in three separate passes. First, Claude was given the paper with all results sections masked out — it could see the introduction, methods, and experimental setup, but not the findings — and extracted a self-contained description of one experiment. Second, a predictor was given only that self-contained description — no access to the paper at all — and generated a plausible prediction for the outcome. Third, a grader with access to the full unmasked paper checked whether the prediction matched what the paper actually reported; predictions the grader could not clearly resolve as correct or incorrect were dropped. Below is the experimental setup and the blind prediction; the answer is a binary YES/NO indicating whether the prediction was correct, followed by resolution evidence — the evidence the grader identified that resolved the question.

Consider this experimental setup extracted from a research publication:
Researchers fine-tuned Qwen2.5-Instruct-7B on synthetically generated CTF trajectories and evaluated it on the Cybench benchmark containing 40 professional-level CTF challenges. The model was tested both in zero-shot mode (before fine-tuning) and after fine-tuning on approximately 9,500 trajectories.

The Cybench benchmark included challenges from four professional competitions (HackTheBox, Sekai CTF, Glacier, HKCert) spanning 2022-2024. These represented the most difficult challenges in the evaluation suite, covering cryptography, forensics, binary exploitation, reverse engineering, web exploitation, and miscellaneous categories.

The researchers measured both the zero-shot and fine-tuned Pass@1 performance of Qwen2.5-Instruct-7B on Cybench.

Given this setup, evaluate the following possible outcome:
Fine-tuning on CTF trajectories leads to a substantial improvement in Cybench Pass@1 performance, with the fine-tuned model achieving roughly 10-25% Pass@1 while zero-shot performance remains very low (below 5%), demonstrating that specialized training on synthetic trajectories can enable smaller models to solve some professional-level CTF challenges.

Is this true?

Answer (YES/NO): NO